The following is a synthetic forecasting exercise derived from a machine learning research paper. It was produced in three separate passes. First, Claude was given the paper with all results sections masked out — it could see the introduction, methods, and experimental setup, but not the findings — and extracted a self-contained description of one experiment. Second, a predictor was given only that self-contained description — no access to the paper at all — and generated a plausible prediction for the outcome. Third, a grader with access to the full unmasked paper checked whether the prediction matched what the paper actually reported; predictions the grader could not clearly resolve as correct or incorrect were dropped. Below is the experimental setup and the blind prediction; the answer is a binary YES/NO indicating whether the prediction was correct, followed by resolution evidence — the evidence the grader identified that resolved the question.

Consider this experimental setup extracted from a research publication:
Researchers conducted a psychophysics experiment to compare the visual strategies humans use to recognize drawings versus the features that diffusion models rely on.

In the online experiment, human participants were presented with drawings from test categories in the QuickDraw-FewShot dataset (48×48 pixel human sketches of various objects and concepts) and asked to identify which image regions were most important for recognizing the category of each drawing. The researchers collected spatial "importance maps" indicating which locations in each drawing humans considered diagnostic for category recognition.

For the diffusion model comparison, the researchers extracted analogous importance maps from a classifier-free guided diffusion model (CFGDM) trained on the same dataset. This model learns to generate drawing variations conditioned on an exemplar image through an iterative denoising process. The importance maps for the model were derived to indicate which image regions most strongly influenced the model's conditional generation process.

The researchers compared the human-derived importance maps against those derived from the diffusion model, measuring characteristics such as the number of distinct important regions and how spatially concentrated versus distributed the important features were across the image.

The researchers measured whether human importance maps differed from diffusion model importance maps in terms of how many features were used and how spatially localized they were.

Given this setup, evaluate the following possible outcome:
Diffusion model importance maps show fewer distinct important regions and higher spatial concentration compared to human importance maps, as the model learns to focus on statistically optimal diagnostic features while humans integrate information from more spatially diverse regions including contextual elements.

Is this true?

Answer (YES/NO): NO